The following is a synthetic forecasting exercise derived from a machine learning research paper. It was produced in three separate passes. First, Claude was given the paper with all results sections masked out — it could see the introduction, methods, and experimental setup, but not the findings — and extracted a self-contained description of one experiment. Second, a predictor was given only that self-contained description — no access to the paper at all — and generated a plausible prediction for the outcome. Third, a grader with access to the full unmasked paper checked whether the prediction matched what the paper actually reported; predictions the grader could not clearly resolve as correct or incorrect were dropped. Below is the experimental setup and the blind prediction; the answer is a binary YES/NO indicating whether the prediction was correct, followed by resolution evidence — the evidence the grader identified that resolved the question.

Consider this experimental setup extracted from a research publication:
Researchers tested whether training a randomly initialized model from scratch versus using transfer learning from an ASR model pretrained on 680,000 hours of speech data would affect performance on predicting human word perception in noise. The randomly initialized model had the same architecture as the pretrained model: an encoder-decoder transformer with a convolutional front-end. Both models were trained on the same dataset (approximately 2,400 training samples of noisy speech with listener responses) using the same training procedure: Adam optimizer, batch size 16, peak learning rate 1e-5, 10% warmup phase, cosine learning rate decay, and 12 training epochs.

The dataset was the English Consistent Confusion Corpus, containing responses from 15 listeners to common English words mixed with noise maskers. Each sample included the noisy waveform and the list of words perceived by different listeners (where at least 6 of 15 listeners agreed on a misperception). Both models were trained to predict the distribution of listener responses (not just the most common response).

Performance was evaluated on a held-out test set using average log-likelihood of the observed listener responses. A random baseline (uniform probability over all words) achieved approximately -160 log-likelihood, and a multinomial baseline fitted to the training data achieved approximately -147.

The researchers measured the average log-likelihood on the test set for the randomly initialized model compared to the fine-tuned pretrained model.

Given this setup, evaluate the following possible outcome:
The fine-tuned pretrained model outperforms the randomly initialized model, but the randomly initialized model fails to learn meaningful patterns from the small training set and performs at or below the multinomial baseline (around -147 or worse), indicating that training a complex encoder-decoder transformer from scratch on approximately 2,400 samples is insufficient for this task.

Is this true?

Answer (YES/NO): YES